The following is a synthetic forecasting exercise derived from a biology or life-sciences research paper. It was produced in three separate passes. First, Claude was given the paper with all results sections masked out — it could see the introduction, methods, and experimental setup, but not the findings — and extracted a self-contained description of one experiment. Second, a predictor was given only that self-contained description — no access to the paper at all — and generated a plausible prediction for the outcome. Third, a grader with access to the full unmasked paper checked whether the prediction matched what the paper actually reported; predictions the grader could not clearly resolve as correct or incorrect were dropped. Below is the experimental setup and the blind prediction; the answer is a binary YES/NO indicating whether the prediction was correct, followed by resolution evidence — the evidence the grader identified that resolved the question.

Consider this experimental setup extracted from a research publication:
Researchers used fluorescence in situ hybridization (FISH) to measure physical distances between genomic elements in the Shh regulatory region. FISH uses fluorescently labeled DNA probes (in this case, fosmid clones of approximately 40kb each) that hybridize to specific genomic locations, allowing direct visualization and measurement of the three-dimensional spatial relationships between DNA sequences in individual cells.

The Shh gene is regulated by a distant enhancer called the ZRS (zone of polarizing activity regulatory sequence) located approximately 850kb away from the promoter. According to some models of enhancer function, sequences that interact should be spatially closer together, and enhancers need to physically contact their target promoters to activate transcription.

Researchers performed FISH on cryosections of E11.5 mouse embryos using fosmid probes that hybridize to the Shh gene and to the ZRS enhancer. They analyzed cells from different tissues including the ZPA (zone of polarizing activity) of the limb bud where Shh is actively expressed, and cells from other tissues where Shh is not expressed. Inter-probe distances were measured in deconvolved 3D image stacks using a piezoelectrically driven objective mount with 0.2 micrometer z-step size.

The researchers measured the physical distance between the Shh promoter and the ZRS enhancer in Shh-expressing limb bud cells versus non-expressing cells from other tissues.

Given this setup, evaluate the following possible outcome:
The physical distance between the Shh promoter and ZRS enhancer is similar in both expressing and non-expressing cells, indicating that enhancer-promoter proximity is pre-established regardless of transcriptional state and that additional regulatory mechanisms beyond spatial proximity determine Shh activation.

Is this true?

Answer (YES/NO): NO